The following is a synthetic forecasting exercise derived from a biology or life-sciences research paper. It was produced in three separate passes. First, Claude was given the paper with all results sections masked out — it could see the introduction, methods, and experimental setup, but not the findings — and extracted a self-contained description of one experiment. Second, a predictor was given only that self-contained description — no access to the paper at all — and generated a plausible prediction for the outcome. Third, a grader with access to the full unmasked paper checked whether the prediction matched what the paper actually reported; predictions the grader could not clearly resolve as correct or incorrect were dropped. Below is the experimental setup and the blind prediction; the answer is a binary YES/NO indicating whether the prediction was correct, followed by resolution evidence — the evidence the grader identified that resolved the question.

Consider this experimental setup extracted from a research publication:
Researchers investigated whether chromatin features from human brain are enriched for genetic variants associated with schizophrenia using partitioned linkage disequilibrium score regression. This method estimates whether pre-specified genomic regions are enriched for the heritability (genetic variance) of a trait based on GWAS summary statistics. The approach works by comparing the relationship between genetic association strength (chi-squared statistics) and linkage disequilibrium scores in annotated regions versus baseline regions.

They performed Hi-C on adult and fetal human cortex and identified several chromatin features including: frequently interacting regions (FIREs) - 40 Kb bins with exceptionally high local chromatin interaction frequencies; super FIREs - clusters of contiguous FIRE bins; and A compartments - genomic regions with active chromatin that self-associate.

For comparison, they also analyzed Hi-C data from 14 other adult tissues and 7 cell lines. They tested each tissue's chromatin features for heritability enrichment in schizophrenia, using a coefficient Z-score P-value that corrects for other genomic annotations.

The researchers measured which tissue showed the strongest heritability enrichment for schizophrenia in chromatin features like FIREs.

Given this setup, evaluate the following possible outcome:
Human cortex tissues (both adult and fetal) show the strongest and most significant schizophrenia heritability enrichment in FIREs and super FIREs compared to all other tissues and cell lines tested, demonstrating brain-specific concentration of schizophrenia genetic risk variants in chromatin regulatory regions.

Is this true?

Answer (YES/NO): NO